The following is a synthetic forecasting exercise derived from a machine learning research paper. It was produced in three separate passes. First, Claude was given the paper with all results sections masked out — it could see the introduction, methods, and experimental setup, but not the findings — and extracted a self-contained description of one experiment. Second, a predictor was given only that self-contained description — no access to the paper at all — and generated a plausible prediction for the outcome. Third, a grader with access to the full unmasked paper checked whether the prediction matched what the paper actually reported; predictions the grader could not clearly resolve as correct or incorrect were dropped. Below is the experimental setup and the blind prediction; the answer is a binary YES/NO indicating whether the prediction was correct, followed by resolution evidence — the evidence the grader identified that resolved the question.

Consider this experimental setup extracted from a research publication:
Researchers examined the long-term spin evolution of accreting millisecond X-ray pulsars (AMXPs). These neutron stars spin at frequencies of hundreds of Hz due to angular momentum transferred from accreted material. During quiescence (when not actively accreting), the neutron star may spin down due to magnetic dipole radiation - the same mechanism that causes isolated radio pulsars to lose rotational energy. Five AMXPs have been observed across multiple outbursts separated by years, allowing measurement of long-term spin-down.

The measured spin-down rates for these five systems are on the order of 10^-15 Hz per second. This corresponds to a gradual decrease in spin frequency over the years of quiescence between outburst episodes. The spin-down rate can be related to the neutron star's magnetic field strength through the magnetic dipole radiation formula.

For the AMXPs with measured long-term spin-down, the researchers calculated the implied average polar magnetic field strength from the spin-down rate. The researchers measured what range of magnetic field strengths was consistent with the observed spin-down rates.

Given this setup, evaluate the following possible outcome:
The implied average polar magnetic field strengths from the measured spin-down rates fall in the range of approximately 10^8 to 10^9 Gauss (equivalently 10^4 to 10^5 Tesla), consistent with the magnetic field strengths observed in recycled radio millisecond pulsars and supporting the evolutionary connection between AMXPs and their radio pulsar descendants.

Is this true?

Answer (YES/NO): YES